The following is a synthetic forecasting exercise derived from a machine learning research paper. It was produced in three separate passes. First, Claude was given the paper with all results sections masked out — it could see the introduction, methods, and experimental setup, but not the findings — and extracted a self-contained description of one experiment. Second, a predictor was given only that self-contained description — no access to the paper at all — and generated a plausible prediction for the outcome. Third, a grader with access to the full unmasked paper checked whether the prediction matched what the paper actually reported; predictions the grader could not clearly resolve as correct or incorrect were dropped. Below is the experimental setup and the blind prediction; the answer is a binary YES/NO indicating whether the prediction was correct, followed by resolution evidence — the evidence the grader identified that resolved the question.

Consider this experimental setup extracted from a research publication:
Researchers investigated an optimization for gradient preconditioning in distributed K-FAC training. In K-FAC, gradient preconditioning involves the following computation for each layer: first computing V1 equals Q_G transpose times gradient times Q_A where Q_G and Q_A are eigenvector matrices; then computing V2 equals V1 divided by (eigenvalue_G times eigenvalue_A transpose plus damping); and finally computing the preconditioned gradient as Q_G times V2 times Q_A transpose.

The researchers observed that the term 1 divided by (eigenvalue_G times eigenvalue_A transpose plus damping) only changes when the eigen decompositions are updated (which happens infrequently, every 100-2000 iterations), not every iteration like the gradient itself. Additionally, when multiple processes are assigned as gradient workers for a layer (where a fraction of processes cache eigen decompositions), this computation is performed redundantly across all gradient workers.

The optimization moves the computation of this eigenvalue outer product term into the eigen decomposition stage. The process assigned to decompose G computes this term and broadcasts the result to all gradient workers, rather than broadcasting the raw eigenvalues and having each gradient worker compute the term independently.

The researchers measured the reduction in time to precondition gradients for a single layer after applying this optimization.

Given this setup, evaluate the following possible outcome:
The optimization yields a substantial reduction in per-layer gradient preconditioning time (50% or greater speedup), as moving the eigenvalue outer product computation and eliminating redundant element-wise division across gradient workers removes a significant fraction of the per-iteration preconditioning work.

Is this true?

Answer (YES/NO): YES